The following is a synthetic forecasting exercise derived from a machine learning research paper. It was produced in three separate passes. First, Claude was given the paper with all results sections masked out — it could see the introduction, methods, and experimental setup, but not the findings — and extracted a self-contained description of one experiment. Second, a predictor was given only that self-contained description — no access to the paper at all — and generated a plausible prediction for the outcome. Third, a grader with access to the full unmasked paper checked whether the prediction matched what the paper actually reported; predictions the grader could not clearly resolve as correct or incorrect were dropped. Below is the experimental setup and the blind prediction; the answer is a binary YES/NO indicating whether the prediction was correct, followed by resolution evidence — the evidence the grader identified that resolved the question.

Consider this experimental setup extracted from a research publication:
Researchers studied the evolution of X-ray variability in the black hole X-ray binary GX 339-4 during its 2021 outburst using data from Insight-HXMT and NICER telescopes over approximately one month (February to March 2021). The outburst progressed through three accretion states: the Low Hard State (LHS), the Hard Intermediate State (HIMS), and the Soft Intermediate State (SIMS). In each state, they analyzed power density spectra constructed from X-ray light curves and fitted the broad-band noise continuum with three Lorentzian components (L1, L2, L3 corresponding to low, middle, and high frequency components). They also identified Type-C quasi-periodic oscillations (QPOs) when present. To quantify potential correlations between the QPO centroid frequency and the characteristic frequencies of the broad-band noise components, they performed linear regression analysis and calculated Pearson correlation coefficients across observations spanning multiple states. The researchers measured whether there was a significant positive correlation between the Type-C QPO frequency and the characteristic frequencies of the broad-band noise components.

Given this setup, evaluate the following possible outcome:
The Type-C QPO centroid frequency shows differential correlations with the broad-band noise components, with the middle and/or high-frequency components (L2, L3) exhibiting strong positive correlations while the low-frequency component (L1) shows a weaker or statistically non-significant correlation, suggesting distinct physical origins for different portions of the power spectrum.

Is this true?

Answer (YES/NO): NO